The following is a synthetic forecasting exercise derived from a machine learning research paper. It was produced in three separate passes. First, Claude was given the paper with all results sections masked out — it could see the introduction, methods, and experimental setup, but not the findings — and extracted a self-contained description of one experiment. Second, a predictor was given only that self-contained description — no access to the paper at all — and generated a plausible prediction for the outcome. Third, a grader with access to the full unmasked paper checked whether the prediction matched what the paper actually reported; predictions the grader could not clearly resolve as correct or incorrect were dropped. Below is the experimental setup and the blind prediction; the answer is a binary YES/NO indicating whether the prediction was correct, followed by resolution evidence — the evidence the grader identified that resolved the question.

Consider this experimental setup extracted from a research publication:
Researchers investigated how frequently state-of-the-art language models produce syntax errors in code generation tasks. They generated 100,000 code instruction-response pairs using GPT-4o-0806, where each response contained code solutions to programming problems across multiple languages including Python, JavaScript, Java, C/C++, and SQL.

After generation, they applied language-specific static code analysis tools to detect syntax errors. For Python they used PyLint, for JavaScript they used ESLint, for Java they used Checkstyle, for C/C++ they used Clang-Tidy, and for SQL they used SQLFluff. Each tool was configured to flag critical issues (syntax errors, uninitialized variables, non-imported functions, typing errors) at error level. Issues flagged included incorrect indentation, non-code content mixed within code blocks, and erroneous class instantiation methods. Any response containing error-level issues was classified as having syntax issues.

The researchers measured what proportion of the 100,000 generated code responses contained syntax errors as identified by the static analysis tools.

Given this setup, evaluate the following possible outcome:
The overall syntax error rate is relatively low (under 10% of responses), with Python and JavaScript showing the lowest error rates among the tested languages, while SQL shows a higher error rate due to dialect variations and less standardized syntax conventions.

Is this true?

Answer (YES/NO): NO